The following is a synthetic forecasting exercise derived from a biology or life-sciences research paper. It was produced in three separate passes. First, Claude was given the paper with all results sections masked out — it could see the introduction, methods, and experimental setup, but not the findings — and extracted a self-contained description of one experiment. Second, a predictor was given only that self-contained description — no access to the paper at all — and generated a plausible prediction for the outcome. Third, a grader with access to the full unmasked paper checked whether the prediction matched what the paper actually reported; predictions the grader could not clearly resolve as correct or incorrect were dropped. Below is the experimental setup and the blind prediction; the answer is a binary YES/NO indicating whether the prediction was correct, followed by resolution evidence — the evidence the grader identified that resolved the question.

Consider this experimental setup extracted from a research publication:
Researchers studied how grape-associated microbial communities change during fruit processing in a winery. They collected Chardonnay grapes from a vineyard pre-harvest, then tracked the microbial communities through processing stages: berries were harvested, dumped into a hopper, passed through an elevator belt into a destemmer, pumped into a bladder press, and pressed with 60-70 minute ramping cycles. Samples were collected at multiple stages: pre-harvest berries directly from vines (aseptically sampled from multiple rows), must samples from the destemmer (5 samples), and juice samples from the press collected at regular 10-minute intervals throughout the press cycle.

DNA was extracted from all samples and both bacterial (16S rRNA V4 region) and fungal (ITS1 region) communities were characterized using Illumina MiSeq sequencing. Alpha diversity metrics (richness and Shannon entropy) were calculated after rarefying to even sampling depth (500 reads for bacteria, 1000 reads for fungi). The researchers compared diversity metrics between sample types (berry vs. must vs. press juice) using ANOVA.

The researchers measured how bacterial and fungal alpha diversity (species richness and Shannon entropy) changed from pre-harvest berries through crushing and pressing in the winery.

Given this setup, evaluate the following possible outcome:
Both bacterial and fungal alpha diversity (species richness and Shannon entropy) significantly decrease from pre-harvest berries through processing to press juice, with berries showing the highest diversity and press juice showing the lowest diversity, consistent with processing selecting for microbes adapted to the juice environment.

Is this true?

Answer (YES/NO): NO